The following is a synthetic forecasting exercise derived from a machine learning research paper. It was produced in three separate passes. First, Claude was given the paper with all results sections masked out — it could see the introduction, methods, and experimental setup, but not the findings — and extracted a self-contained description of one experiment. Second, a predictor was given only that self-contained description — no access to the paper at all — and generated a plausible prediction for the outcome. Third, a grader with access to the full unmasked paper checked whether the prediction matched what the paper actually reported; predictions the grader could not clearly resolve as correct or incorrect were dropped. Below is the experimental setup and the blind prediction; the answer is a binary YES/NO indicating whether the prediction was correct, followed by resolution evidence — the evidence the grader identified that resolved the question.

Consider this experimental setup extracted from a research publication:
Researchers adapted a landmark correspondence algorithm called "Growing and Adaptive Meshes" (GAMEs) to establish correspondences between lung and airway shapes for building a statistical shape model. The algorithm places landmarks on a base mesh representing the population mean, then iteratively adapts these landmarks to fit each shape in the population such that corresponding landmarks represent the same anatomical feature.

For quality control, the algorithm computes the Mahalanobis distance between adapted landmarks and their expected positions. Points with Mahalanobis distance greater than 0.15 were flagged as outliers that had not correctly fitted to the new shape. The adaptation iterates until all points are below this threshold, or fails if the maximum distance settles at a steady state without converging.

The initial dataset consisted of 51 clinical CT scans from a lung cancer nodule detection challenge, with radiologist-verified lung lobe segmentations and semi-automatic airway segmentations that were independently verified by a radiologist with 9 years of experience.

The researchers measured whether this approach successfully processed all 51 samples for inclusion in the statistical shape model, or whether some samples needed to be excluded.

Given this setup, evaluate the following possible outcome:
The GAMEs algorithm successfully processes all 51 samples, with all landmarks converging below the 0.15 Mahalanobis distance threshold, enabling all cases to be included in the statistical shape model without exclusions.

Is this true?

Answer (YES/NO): NO